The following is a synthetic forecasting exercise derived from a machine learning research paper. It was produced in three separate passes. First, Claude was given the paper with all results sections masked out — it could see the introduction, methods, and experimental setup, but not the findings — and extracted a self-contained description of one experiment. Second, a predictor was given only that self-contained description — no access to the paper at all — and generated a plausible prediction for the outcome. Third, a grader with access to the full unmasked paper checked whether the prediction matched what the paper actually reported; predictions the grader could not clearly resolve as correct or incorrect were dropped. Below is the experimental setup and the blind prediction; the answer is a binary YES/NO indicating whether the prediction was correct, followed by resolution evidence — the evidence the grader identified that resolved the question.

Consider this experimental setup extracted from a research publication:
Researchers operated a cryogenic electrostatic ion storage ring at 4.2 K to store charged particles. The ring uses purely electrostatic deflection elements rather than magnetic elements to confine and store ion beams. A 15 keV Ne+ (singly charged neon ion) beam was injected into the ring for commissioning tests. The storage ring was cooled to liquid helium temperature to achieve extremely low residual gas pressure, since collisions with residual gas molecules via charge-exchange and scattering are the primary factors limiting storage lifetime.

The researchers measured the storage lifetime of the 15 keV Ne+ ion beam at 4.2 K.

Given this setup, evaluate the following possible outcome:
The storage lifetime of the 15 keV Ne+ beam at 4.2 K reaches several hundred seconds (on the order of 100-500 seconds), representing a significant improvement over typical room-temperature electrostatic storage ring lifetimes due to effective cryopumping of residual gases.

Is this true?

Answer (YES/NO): NO